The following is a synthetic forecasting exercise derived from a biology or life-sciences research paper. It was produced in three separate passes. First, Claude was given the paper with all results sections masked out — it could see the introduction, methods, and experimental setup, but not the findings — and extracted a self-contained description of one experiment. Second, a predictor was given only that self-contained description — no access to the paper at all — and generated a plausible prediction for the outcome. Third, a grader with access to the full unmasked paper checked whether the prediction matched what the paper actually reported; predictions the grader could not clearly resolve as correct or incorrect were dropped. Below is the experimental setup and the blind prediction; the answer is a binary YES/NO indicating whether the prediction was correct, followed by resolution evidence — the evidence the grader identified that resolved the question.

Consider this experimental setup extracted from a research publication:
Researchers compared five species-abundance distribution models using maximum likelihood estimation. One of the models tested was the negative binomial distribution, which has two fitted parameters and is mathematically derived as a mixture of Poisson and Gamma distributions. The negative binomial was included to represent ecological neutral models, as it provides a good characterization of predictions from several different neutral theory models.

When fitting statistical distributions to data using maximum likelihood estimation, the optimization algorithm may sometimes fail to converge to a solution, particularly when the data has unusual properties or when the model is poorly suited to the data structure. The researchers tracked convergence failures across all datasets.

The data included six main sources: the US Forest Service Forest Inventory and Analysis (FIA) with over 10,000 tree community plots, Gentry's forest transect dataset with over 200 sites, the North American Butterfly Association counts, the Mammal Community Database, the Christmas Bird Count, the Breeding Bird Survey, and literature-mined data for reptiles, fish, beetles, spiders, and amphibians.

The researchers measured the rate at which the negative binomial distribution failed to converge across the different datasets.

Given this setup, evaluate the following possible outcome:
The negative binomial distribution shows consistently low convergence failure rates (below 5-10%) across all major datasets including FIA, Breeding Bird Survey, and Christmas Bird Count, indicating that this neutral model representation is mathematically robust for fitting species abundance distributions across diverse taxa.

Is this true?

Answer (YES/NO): NO